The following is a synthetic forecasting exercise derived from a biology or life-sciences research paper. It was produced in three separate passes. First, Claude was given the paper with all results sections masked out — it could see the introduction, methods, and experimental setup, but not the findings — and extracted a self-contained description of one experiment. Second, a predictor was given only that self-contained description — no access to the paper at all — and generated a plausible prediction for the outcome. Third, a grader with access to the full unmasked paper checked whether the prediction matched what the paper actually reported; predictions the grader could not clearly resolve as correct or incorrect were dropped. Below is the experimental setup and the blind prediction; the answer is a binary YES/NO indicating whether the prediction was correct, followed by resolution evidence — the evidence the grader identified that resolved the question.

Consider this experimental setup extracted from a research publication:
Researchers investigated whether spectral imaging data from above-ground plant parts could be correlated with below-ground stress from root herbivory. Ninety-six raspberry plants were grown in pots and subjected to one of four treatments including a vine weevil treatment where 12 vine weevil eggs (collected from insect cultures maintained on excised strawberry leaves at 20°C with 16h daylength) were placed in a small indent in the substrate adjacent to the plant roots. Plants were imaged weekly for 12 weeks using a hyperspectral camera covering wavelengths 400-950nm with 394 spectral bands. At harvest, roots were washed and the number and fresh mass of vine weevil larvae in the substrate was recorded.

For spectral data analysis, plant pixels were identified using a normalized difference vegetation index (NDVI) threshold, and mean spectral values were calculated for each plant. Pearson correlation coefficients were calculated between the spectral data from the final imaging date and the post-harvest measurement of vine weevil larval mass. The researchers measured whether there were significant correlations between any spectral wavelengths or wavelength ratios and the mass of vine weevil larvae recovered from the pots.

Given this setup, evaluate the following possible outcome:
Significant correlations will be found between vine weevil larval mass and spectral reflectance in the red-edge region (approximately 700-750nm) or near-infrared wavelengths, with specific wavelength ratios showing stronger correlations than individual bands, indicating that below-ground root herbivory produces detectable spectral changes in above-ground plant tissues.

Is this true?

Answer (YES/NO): NO